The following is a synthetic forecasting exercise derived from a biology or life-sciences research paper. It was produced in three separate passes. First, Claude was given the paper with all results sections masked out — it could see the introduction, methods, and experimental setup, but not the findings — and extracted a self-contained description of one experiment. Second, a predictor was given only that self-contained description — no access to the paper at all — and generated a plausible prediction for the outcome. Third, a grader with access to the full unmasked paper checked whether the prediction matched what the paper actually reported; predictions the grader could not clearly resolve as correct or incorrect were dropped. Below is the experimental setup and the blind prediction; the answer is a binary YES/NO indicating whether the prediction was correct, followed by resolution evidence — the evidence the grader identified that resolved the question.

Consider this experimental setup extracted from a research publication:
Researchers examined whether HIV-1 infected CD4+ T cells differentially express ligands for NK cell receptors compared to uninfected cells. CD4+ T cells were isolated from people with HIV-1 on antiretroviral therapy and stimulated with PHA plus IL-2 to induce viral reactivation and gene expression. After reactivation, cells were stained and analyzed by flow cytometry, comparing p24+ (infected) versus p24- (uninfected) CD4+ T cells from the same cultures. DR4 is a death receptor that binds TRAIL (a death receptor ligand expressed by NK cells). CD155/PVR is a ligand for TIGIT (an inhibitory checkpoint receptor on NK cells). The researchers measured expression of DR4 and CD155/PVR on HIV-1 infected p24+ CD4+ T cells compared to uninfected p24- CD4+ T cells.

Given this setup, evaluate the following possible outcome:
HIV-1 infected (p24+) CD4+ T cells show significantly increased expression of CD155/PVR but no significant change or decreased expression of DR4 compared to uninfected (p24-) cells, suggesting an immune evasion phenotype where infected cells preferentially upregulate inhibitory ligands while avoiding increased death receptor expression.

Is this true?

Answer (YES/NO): NO